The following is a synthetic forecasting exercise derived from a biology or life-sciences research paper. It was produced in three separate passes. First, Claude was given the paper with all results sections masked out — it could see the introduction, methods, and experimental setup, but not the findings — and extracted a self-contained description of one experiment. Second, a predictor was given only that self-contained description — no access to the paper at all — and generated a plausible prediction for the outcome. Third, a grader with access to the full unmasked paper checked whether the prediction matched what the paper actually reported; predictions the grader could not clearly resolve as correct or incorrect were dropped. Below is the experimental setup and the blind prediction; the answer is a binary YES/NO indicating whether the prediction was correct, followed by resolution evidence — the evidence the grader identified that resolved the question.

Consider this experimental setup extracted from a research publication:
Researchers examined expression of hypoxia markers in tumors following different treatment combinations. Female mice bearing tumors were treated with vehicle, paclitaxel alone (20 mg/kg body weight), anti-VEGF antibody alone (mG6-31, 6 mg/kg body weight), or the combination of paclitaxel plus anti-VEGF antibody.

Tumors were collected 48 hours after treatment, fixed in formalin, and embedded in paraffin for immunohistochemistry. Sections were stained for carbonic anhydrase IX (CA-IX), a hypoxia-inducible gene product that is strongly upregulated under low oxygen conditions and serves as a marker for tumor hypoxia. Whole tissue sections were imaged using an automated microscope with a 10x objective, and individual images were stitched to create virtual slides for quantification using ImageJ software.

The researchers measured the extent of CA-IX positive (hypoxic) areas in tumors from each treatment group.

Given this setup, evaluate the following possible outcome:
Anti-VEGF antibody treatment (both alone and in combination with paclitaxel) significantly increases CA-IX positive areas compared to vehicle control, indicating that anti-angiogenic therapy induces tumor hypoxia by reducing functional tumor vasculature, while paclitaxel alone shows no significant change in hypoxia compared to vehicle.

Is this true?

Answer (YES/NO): NO